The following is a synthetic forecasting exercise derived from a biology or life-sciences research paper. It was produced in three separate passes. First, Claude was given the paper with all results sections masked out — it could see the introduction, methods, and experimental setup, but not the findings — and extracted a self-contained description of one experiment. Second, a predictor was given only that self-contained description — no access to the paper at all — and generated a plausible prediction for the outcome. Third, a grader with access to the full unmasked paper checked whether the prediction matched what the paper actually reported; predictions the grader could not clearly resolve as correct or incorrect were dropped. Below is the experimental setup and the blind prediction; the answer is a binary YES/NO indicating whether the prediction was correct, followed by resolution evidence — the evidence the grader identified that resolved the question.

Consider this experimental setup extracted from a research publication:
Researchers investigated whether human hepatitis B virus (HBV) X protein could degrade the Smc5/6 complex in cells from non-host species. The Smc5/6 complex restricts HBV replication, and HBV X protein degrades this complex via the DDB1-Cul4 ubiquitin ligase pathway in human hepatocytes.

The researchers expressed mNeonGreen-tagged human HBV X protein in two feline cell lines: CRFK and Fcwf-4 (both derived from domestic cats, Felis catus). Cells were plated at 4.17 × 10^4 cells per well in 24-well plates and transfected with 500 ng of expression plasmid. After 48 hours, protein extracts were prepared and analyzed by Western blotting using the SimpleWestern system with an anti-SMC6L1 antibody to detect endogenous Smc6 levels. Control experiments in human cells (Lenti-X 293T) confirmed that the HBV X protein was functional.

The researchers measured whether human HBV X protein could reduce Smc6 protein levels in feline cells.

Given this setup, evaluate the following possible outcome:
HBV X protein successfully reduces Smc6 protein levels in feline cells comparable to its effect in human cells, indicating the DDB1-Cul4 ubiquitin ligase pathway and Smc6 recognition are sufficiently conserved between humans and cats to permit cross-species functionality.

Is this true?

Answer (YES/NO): YES